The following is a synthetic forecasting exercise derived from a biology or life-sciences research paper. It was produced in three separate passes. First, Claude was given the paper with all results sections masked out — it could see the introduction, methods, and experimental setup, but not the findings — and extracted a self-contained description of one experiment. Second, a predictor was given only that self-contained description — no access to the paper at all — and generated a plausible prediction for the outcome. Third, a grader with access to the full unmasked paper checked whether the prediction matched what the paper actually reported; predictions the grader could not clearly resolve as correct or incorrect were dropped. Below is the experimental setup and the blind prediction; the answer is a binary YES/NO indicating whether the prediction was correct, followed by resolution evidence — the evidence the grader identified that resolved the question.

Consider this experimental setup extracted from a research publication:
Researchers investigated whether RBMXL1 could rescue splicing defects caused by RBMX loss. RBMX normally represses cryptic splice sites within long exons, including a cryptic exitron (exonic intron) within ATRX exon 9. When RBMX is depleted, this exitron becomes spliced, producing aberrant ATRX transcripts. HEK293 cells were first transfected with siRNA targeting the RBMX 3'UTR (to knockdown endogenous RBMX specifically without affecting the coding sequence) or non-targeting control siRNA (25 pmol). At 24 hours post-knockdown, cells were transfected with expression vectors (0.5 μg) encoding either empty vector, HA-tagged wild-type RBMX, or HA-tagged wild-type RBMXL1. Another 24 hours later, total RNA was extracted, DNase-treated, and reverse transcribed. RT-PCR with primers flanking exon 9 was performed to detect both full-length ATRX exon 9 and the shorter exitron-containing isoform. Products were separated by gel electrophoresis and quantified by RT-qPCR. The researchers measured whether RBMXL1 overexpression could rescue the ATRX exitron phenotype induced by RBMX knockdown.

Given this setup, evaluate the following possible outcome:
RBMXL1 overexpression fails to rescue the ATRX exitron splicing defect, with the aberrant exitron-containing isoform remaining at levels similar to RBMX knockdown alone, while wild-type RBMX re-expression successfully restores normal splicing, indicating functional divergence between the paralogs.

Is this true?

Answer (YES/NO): NO